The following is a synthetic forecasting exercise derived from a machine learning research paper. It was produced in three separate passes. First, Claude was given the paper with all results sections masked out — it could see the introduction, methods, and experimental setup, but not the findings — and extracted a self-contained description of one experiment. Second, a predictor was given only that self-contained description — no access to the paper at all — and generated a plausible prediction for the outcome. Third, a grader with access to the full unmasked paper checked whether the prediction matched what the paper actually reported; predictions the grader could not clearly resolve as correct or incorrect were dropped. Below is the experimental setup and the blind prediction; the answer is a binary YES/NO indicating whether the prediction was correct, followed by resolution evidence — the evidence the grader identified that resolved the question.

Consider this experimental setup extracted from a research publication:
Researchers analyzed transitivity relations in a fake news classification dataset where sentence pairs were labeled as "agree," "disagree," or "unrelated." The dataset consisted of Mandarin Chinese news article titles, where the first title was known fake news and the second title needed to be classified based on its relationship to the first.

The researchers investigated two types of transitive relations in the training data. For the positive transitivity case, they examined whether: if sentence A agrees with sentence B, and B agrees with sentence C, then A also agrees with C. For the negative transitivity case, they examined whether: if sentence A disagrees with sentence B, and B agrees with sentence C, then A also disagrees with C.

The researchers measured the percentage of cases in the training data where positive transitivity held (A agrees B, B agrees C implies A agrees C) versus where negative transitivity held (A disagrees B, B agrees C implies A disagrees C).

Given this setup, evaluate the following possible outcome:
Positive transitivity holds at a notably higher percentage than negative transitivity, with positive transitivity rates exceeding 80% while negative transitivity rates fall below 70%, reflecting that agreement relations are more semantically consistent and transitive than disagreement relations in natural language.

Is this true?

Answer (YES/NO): NO